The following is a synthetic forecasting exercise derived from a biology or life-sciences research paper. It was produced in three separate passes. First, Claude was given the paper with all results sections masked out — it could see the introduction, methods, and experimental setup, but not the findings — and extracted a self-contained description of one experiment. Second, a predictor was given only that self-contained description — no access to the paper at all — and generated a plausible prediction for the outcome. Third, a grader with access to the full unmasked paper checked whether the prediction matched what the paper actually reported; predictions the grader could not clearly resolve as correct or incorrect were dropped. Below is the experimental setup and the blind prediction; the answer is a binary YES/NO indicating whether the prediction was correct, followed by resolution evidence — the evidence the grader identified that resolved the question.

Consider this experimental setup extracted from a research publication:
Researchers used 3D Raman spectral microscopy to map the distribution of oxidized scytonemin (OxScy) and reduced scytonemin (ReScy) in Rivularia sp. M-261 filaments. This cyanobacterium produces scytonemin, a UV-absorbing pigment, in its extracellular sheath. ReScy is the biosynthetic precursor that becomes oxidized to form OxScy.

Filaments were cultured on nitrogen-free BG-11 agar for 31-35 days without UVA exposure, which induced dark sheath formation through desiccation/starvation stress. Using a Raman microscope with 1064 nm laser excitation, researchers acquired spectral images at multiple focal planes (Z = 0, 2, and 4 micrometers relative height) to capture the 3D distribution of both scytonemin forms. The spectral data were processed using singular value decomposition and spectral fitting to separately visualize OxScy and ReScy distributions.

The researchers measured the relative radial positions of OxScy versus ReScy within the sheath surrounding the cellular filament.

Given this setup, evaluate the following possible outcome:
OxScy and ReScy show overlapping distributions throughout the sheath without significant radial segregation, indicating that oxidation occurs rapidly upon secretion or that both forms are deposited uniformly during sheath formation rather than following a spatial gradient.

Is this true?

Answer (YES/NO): NO